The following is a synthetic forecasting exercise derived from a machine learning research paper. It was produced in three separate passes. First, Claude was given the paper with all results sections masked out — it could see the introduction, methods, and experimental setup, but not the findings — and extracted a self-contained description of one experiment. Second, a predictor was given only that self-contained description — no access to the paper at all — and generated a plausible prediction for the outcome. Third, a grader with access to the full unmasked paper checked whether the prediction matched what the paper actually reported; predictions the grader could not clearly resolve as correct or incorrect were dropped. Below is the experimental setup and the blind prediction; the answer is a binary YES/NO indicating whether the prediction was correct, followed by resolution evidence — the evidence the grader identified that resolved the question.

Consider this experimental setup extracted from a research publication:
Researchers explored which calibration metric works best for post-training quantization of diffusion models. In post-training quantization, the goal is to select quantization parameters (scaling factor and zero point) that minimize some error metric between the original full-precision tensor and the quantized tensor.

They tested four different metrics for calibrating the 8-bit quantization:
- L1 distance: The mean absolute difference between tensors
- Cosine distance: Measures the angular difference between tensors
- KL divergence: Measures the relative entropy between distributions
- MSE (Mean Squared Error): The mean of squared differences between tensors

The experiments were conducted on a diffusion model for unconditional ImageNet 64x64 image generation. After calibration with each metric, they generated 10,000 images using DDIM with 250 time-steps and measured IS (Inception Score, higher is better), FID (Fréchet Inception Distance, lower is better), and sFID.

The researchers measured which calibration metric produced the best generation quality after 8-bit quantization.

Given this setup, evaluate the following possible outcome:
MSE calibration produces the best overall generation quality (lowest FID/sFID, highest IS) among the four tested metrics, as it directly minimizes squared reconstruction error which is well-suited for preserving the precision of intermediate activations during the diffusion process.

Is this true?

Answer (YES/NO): YES